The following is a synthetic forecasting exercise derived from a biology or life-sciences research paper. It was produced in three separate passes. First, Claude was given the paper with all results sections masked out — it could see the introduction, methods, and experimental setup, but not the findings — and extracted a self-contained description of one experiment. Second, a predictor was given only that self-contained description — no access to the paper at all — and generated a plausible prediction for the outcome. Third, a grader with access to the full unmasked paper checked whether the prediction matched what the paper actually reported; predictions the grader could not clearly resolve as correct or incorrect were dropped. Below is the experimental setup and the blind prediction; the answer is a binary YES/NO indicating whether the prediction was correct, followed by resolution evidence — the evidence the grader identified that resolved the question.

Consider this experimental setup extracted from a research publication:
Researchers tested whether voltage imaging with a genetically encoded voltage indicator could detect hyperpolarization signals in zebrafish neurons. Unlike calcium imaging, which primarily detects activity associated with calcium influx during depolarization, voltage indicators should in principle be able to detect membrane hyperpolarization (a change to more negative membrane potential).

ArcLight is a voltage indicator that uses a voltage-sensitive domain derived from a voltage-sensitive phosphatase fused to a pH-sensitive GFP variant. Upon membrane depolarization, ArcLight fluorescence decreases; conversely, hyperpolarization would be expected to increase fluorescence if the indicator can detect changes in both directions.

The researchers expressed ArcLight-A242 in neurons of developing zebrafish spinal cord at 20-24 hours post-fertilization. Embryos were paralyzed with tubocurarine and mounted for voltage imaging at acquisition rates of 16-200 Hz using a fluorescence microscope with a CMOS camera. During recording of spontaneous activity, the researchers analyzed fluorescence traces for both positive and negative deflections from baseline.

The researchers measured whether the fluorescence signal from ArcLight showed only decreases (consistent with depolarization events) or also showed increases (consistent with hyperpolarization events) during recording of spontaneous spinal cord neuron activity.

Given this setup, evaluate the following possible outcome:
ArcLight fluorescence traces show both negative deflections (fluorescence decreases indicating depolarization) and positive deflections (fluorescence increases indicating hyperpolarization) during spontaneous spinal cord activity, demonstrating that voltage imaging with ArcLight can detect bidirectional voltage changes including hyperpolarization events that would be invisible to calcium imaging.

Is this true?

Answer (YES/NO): YES